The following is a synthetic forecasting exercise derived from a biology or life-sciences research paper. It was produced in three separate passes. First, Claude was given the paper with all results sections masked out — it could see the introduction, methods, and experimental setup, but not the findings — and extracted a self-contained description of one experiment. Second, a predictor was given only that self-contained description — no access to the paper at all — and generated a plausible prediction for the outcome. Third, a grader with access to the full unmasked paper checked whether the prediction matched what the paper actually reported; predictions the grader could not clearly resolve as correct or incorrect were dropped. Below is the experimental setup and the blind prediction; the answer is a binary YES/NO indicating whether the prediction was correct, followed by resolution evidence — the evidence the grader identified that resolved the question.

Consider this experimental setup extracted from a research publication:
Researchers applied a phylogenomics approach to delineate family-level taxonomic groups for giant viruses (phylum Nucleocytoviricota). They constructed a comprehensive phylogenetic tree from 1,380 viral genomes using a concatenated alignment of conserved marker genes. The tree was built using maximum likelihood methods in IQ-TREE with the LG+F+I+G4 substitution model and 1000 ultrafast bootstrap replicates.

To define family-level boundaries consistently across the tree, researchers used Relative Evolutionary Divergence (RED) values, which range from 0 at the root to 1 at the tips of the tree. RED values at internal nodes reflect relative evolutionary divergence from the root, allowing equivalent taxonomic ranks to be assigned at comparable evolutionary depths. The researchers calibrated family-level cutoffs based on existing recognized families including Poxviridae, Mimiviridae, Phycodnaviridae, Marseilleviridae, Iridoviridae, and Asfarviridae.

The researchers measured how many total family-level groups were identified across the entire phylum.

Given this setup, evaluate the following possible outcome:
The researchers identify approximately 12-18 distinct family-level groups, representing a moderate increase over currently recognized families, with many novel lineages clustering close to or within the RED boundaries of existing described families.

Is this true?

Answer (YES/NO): NO